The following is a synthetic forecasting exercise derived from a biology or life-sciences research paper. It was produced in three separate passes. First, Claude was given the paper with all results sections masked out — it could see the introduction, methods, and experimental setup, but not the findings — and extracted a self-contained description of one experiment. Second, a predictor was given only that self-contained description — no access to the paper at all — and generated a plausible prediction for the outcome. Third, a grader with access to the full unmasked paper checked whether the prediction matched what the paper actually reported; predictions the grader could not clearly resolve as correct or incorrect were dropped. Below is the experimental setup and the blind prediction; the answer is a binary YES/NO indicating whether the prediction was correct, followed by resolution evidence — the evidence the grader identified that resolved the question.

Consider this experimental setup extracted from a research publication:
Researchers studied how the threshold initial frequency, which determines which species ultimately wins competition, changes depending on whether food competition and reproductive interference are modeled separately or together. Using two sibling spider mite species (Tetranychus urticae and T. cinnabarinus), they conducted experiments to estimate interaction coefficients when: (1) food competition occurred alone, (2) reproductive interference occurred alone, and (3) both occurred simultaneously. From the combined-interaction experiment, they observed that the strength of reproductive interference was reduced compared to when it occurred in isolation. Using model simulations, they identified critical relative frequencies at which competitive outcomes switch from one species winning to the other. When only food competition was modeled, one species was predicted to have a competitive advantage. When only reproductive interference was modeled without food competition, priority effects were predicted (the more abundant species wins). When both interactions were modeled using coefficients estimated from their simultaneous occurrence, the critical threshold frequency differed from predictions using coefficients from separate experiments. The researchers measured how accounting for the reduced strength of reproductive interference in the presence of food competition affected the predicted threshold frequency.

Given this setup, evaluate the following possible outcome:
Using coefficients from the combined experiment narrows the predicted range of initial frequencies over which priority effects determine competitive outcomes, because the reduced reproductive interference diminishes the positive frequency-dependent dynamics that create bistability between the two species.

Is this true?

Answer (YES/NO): NO